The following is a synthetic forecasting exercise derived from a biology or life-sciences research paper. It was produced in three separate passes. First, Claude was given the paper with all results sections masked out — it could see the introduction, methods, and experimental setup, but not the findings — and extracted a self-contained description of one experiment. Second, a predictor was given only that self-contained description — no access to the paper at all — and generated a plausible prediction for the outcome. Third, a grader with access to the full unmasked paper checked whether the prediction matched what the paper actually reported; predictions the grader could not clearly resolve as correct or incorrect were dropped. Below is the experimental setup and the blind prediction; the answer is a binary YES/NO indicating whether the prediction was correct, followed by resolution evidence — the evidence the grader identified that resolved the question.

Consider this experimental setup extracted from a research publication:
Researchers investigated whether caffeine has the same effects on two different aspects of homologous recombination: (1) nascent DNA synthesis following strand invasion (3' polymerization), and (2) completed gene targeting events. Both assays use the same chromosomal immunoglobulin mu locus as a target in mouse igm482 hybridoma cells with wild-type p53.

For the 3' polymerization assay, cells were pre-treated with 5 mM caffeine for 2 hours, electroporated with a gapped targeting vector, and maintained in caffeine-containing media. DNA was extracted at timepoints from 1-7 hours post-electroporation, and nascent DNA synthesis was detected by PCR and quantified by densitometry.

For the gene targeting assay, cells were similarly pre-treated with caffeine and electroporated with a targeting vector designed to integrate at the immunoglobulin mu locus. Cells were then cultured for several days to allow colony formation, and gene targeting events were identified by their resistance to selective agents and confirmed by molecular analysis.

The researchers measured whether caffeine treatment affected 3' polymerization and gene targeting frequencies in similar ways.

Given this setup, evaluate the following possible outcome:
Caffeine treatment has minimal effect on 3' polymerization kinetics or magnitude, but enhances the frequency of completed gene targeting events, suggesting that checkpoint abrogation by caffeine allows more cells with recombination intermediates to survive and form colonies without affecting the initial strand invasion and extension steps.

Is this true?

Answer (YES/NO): NO